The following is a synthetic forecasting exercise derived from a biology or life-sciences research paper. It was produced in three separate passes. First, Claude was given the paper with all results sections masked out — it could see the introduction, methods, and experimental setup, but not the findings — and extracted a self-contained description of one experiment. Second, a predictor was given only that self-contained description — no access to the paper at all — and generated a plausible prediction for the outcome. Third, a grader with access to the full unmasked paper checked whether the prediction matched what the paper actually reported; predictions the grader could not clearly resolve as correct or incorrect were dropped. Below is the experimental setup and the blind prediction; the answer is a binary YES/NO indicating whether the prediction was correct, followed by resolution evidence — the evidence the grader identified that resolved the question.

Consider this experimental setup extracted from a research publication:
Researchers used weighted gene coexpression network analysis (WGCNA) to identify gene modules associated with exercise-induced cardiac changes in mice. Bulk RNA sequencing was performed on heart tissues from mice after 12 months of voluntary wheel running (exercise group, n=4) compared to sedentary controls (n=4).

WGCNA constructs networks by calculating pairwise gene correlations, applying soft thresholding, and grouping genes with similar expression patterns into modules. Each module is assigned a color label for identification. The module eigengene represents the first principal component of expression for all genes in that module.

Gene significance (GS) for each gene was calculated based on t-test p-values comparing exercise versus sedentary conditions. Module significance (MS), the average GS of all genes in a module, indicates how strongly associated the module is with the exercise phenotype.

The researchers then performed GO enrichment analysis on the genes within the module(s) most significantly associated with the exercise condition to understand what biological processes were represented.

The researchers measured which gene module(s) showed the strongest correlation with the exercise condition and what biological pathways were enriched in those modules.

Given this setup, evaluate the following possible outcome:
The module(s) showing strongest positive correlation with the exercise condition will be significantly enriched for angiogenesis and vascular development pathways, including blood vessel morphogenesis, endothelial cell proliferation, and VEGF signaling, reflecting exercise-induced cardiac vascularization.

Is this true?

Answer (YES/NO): NO